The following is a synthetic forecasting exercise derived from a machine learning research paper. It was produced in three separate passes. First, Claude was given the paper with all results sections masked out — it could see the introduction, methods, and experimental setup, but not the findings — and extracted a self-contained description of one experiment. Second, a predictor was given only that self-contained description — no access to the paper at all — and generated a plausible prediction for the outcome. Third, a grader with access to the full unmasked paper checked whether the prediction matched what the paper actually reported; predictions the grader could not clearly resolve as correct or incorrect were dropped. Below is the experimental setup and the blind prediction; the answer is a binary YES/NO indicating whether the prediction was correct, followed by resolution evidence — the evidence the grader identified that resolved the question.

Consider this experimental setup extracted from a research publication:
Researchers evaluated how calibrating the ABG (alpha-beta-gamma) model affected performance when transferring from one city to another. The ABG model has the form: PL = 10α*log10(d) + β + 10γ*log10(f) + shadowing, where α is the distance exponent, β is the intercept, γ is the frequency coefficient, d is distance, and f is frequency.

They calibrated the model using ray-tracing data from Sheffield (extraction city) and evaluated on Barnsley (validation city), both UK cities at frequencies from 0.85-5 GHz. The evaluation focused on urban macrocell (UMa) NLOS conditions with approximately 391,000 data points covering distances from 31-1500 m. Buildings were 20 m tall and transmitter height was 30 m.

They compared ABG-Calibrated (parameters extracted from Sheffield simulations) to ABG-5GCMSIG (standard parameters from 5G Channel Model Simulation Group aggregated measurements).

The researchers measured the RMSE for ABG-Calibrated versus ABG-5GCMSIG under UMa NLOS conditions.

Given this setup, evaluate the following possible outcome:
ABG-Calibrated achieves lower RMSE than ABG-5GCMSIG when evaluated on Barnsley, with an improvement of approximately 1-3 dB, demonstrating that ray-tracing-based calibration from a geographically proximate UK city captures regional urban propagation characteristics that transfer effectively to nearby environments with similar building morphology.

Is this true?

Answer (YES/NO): NO